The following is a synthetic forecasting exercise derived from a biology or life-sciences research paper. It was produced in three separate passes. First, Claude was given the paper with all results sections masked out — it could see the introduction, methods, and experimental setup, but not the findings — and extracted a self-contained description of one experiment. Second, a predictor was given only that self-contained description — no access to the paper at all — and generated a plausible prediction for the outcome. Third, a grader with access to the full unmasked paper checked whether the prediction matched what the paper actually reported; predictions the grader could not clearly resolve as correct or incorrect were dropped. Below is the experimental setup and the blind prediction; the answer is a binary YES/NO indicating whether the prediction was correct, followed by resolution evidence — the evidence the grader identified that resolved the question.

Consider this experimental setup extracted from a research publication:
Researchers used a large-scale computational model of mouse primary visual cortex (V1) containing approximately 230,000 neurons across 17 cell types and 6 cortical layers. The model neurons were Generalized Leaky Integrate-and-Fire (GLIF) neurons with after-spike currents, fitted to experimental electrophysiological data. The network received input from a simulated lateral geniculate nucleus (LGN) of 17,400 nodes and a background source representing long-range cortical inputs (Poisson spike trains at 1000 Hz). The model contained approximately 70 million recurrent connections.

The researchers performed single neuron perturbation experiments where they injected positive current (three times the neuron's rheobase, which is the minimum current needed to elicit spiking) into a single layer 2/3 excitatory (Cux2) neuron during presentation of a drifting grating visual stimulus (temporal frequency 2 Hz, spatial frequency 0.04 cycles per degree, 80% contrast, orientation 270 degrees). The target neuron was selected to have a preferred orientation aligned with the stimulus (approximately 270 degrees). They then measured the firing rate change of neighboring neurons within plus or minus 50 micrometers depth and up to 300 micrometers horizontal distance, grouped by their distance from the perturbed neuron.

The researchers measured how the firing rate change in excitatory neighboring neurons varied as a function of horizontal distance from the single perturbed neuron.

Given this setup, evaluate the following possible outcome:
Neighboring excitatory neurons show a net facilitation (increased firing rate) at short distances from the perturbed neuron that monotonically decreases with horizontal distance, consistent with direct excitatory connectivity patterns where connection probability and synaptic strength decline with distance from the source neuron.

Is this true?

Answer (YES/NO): NO